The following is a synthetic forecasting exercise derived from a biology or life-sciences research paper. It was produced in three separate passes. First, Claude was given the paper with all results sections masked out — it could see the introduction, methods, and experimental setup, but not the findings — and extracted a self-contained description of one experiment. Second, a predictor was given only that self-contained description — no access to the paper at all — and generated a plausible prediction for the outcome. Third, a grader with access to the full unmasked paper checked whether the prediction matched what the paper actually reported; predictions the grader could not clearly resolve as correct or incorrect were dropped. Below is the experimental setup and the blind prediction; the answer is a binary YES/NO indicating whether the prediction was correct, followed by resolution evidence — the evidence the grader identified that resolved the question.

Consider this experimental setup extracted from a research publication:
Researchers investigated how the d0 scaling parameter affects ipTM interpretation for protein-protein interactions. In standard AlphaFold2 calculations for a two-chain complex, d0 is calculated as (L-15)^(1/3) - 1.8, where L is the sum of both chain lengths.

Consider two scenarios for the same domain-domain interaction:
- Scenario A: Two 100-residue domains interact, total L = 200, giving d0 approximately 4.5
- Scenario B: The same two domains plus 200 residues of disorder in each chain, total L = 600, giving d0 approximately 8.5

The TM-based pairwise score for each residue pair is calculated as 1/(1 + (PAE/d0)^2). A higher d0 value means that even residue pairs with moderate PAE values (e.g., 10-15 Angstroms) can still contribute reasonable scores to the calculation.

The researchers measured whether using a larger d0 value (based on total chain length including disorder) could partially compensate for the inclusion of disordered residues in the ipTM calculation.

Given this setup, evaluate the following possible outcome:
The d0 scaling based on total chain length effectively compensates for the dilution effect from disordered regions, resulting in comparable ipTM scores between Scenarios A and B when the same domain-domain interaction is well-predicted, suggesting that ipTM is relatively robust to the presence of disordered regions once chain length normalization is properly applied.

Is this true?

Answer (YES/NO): NO